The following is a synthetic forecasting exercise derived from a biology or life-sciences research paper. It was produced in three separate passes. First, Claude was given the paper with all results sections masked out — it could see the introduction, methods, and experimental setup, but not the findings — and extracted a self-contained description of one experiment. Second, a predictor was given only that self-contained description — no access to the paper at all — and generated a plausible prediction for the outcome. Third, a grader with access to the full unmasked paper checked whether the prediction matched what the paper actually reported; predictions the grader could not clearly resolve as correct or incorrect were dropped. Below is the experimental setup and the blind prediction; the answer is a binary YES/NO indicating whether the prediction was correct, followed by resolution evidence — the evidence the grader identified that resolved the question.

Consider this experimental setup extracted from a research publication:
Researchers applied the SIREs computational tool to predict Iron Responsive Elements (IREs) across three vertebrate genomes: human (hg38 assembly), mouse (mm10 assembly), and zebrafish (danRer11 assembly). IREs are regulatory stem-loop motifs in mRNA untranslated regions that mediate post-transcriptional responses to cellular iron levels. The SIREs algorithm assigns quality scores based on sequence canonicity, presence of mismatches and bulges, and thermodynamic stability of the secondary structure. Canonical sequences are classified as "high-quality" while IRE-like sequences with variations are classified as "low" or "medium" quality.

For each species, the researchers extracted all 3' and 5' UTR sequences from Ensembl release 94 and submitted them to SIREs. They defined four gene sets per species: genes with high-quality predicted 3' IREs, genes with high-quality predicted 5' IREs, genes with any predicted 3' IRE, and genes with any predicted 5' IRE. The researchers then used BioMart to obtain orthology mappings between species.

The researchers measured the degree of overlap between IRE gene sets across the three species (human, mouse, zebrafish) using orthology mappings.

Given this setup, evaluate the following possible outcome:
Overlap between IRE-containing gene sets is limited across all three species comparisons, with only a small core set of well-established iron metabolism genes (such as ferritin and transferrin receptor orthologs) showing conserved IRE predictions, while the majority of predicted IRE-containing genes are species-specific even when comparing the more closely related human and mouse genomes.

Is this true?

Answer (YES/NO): YES